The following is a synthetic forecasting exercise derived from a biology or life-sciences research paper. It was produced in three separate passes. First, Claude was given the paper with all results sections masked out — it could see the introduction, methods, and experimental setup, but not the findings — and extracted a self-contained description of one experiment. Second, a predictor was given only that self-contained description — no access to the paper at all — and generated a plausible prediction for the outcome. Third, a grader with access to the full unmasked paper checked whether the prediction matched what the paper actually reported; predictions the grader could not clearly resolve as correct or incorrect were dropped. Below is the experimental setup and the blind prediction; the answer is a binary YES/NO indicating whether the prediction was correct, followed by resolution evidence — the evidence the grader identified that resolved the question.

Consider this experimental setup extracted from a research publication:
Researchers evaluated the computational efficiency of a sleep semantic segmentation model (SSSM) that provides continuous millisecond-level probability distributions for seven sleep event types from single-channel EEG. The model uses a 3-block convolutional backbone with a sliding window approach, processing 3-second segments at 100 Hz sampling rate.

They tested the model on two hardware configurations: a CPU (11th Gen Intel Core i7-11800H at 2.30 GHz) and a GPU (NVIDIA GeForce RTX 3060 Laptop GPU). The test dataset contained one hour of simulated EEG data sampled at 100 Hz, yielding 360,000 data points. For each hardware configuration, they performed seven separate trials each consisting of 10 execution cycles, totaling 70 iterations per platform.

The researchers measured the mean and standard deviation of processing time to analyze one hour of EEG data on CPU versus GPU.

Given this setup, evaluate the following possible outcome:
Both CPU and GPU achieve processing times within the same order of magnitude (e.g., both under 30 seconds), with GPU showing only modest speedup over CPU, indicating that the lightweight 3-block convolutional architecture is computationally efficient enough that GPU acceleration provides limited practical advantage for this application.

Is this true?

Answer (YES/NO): YES